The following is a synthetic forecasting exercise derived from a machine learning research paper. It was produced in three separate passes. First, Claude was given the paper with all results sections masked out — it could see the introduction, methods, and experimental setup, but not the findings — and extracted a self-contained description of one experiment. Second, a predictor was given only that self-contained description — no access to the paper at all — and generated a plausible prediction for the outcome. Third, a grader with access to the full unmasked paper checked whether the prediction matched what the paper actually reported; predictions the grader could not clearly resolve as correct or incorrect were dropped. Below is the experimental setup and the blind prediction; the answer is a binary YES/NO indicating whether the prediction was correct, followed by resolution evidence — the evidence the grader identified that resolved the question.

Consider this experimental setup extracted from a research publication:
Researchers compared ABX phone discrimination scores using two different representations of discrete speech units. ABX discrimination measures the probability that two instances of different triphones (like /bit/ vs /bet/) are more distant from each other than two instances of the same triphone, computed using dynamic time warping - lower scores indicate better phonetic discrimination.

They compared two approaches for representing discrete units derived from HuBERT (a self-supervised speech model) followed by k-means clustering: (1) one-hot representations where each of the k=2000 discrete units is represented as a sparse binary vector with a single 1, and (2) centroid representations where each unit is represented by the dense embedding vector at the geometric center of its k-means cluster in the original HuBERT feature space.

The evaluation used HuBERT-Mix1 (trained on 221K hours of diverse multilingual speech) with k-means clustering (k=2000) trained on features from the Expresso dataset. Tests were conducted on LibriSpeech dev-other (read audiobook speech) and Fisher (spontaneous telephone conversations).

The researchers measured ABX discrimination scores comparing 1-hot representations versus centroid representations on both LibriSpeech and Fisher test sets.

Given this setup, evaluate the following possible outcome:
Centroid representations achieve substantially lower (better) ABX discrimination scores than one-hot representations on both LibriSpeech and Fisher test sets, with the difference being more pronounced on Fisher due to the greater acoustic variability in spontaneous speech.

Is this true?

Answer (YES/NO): NO